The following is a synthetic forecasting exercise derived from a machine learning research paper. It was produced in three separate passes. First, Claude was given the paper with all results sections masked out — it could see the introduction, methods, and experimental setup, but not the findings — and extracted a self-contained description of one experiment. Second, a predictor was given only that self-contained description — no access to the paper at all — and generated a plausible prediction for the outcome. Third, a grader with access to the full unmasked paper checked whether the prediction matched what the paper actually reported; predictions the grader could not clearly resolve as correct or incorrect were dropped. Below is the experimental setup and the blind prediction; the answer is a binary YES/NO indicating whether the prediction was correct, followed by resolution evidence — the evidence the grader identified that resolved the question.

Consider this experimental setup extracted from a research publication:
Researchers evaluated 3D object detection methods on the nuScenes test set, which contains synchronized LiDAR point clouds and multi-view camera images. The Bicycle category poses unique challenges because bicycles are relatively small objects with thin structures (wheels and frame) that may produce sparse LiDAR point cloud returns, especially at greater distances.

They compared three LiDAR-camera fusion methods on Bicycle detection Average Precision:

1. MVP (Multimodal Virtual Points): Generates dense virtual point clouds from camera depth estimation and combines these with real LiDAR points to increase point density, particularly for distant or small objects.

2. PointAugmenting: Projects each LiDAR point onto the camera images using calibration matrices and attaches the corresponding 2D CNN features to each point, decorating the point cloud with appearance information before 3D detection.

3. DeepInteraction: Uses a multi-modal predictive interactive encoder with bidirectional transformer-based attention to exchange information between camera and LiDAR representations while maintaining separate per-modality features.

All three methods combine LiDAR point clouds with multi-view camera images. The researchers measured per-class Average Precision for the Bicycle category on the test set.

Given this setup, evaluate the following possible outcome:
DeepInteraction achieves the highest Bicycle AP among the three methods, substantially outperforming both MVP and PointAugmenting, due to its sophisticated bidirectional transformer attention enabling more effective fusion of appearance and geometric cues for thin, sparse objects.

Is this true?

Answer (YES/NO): YES